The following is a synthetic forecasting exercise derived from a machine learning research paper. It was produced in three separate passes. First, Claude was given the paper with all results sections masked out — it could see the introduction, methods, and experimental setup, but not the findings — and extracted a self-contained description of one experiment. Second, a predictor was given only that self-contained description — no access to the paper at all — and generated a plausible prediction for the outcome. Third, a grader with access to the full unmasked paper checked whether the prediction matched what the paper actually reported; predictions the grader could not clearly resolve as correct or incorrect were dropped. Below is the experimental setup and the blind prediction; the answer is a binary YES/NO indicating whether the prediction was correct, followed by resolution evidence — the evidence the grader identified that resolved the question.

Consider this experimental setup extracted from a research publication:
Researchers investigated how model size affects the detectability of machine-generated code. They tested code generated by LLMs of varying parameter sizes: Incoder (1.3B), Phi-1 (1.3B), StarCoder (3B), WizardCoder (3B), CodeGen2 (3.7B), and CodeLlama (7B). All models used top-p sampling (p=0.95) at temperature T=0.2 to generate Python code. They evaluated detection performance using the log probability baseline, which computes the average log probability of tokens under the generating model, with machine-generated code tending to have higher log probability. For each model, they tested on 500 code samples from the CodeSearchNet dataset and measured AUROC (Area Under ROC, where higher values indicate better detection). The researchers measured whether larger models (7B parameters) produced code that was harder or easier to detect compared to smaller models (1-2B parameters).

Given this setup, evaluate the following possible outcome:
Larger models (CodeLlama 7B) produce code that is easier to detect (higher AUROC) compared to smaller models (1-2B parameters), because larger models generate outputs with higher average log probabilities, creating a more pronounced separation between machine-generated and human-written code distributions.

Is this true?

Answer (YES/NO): NO